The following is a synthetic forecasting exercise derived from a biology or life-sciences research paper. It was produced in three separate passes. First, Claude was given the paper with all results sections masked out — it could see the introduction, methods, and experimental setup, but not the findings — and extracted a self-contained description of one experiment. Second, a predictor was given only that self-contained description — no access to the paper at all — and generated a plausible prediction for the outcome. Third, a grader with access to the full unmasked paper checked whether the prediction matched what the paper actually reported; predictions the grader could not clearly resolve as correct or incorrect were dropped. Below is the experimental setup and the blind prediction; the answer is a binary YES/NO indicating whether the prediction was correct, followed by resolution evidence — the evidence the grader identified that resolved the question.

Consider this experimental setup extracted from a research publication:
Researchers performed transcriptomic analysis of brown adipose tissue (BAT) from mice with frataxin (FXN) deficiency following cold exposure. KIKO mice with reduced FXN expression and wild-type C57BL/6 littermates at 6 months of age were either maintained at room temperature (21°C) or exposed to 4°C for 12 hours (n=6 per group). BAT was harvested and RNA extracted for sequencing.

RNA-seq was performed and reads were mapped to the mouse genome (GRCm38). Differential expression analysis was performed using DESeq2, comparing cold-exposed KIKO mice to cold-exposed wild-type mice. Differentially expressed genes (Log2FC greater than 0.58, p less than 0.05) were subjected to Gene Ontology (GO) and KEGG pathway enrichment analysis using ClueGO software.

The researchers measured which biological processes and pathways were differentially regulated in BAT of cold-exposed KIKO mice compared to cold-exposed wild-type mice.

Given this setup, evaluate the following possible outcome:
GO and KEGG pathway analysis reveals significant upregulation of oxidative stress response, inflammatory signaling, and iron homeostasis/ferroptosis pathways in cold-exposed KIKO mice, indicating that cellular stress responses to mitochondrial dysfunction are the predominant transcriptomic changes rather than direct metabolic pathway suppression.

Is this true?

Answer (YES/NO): NO